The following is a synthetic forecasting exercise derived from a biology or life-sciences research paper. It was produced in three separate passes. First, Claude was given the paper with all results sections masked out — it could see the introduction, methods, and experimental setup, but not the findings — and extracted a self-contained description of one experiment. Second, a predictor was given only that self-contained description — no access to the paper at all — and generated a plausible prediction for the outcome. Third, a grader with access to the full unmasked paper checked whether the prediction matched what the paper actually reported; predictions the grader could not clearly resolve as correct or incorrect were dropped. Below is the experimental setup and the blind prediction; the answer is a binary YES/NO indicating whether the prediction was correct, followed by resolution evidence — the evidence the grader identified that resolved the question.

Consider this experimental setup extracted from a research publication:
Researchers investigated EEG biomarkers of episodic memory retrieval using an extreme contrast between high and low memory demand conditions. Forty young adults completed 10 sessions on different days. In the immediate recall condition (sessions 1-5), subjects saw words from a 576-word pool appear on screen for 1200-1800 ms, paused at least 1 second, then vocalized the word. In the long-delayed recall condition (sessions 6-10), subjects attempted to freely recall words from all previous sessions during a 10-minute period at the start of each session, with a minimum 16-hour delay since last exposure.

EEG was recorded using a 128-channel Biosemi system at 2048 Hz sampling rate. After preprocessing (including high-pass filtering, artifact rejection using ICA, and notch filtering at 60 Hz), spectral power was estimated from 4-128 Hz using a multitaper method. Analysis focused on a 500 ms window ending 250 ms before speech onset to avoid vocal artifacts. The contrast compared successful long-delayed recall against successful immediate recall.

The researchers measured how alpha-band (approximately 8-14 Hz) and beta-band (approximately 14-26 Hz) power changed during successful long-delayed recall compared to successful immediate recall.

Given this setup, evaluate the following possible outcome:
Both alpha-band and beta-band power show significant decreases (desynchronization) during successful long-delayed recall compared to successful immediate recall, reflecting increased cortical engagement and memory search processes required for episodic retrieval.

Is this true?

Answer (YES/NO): YES